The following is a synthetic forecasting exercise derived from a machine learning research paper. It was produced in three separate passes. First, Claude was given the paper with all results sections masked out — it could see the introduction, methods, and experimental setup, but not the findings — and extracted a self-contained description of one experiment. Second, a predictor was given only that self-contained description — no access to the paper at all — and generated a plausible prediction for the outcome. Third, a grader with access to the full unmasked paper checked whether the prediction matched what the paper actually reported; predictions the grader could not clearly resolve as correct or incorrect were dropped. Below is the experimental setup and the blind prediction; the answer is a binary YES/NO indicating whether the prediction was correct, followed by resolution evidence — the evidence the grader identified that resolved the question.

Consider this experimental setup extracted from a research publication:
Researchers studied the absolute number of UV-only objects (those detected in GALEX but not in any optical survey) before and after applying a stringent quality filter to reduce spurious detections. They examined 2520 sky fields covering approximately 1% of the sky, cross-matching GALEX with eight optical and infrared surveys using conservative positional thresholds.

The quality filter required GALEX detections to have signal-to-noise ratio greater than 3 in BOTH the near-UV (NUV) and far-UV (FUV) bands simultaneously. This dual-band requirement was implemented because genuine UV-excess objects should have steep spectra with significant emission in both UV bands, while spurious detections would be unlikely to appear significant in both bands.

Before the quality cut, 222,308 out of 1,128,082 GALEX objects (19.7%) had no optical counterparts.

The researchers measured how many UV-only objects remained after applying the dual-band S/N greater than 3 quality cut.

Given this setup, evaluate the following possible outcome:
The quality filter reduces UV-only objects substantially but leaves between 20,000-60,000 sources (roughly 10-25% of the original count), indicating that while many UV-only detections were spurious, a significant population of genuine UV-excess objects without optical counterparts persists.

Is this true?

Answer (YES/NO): NO